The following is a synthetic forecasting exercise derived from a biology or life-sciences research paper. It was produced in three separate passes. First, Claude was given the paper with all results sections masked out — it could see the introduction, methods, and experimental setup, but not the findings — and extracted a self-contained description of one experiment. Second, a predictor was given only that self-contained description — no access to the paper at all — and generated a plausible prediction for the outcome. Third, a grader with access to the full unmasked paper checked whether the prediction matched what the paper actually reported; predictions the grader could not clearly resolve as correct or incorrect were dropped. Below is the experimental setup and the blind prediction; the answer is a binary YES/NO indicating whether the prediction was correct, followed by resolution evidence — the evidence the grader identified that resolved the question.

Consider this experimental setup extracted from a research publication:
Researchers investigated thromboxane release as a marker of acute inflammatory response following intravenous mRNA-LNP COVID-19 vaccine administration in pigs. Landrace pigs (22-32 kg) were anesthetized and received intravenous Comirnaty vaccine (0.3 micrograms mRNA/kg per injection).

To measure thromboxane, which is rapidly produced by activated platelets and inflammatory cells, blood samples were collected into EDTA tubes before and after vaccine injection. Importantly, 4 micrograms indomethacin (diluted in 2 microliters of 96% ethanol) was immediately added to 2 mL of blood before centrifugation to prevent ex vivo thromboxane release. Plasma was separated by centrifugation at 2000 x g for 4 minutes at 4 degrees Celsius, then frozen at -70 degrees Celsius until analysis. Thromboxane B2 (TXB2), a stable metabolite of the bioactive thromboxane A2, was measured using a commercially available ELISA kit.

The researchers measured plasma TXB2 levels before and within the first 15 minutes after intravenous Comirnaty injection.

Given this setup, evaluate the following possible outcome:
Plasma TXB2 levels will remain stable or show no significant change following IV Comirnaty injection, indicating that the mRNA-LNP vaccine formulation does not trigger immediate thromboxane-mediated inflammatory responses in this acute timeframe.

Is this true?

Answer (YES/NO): NO